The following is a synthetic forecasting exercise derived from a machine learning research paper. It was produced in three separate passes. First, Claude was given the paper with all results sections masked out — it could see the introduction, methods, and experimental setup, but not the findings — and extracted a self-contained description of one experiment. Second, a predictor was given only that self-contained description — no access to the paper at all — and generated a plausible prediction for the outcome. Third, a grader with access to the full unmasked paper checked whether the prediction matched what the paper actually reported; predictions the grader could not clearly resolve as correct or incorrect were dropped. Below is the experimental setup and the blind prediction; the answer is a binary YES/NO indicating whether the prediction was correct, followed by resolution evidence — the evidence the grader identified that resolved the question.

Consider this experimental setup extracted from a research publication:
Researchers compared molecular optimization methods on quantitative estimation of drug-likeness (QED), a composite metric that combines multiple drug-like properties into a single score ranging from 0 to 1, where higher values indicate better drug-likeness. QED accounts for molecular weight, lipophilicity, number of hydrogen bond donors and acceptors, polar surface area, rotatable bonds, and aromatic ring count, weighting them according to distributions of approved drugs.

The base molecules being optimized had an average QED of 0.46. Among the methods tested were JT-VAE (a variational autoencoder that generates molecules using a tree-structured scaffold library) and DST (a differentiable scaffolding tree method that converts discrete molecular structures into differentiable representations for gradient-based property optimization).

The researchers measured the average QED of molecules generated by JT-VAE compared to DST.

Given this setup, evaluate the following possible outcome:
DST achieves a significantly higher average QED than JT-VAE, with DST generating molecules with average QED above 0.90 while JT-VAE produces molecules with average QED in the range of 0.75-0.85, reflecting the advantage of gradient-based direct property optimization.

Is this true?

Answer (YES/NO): NO